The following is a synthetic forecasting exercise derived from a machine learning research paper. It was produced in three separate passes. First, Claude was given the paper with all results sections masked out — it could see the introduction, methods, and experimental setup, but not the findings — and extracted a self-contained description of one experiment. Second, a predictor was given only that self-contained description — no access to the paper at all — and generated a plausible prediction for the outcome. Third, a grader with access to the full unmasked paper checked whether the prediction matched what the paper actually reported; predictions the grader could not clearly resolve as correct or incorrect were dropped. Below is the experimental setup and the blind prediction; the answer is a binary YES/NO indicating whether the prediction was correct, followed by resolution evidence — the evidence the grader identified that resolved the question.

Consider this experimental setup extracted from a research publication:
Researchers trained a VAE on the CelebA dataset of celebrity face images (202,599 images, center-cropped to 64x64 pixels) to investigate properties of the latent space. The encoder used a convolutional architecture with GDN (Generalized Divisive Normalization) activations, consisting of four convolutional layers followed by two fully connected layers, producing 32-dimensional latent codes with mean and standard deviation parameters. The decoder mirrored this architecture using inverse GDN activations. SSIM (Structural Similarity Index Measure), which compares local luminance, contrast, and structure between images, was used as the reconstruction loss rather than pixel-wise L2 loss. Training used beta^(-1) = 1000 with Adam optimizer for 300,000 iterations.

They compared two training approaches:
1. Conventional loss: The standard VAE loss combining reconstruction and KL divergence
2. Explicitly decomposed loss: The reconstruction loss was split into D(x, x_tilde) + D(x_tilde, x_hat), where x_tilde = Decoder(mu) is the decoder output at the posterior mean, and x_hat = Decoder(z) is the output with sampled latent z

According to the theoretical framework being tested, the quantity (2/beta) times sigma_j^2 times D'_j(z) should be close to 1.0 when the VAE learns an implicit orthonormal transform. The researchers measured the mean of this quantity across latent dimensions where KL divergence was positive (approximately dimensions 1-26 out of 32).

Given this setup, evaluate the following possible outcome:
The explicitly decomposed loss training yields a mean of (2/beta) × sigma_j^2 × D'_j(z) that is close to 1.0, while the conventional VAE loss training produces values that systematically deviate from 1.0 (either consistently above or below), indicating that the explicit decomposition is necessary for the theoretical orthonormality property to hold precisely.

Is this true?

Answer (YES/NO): YES